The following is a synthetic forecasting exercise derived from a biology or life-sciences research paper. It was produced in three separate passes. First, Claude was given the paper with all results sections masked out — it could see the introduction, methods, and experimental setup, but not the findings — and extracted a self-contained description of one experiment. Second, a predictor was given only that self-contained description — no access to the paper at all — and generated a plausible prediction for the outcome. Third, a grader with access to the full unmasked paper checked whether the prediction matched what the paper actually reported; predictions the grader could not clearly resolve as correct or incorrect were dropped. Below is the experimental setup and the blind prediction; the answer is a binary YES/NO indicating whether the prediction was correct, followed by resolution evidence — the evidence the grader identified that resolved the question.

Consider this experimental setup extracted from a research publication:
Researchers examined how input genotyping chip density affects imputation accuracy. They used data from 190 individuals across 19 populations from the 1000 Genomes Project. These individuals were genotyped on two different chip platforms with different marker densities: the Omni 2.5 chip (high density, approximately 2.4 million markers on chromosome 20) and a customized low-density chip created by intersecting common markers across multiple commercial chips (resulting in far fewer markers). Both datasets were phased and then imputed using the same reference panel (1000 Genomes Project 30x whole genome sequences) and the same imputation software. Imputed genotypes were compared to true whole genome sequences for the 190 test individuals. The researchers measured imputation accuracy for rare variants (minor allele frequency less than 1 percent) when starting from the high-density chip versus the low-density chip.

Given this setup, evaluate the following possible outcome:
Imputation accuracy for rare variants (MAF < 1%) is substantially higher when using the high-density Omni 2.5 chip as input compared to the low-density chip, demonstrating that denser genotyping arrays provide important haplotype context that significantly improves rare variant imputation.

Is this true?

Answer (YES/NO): NO